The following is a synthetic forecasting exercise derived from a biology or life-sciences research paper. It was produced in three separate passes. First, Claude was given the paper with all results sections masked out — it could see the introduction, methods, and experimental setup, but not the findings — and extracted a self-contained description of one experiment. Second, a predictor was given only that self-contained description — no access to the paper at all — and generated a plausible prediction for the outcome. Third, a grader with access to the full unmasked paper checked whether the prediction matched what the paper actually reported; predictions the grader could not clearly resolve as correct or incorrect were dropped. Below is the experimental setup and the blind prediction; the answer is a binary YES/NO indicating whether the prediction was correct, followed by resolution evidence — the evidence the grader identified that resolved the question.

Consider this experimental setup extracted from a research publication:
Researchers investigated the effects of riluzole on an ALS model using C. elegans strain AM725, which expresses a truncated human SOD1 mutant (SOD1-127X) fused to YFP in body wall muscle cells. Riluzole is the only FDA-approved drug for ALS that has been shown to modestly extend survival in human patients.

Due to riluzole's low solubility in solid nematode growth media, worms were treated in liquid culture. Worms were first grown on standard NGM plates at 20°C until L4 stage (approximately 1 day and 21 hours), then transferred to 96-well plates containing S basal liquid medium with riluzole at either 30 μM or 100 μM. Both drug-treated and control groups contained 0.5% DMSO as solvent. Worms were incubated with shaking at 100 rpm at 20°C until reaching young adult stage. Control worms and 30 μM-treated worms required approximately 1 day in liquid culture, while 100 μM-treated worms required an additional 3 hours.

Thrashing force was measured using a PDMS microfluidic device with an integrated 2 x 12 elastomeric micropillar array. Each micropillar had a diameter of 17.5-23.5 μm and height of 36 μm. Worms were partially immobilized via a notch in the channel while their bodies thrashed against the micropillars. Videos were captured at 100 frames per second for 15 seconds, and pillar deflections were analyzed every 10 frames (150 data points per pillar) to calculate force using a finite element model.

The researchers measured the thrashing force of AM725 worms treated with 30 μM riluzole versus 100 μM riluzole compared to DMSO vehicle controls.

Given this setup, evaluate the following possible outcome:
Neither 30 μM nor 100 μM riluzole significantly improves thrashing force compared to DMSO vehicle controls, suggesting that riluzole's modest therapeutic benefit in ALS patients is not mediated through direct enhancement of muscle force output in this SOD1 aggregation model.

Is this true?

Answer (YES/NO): NO